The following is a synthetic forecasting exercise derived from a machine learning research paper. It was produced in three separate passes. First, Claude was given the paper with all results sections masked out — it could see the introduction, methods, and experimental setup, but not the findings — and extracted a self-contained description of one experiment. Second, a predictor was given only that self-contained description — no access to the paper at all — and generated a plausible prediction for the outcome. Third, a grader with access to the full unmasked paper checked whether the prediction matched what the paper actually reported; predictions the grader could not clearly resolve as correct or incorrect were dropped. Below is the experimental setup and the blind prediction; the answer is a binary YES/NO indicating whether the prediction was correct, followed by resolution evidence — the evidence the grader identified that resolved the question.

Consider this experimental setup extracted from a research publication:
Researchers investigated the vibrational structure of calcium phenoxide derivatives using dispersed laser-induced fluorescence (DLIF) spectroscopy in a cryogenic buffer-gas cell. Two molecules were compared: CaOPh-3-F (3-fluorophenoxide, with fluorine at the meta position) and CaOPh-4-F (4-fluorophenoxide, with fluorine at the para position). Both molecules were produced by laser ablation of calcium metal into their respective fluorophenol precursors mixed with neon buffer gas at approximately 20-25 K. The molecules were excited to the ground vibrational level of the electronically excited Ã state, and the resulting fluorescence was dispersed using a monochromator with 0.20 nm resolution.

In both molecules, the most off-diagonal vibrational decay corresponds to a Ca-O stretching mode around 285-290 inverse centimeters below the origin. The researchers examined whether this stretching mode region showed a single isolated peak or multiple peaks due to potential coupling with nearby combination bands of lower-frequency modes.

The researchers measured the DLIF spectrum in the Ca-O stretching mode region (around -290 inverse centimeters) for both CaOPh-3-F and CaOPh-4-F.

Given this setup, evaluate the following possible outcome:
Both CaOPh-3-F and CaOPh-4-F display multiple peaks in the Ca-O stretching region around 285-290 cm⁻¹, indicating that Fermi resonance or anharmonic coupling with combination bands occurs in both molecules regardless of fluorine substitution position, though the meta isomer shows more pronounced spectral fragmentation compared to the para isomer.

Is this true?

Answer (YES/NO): NO